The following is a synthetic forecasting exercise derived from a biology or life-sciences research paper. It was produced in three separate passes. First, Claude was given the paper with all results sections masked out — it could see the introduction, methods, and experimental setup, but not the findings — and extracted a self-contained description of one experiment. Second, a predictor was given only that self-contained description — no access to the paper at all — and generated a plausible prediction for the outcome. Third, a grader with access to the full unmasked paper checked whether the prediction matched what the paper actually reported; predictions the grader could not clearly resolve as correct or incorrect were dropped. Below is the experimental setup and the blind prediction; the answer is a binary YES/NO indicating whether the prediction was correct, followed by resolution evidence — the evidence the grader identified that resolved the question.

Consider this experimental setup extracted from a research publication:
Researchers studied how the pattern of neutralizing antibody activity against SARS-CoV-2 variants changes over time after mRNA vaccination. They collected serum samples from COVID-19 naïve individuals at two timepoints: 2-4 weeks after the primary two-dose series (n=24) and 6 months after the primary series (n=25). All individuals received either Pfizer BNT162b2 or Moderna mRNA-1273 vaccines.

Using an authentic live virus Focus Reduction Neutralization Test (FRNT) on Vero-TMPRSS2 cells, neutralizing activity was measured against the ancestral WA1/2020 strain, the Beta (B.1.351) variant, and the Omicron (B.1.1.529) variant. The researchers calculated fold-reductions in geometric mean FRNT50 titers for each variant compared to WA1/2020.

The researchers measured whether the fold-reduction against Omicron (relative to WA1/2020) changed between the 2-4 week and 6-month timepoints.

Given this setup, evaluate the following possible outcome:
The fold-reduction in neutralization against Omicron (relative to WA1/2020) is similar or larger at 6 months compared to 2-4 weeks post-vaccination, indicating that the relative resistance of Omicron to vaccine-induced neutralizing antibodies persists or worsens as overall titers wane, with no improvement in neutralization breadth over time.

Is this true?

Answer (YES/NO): YES